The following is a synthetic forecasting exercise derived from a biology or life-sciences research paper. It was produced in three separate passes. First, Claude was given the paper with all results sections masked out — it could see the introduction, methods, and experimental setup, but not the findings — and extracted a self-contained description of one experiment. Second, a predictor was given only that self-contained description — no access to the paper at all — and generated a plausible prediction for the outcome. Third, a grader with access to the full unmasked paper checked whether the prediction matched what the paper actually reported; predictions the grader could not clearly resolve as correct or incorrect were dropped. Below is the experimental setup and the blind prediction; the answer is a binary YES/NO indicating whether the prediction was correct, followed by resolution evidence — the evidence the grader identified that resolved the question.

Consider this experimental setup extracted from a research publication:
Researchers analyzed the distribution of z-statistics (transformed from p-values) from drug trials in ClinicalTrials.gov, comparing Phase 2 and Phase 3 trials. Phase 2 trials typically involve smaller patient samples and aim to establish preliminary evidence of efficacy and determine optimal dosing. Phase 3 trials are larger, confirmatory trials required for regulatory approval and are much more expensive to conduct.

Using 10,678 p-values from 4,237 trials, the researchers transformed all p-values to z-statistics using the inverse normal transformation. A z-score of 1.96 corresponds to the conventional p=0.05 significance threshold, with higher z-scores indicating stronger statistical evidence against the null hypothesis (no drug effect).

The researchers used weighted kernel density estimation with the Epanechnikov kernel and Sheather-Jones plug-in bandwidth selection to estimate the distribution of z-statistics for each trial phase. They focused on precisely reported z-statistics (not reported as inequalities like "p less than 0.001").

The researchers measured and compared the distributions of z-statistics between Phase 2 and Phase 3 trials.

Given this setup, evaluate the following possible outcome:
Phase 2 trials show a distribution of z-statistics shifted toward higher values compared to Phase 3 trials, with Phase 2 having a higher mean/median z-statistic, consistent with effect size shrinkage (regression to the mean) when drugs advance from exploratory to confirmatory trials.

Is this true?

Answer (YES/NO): NO